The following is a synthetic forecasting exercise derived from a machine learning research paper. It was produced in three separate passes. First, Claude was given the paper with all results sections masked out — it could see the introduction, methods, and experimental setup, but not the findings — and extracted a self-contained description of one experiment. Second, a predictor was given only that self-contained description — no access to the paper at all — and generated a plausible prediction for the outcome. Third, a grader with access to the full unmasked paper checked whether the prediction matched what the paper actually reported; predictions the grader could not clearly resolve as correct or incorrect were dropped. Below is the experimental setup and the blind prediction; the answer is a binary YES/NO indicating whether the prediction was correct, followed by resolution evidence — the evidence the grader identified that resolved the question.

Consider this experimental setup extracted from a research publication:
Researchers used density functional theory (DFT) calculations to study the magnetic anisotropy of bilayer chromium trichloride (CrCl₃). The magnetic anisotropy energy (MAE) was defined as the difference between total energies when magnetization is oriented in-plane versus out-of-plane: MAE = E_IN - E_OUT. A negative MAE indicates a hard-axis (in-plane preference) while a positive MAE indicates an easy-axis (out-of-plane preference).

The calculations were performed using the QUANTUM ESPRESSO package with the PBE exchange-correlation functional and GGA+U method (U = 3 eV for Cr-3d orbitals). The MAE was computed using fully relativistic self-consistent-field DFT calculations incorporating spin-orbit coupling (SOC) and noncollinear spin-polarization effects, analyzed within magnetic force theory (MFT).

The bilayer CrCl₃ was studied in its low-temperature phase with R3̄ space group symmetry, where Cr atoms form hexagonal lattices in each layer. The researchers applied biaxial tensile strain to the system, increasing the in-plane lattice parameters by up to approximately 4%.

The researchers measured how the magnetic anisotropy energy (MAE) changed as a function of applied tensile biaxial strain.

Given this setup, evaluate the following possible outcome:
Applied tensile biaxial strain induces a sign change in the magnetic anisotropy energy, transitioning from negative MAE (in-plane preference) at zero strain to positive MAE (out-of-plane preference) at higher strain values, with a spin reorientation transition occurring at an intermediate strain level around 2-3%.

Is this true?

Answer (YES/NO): NO